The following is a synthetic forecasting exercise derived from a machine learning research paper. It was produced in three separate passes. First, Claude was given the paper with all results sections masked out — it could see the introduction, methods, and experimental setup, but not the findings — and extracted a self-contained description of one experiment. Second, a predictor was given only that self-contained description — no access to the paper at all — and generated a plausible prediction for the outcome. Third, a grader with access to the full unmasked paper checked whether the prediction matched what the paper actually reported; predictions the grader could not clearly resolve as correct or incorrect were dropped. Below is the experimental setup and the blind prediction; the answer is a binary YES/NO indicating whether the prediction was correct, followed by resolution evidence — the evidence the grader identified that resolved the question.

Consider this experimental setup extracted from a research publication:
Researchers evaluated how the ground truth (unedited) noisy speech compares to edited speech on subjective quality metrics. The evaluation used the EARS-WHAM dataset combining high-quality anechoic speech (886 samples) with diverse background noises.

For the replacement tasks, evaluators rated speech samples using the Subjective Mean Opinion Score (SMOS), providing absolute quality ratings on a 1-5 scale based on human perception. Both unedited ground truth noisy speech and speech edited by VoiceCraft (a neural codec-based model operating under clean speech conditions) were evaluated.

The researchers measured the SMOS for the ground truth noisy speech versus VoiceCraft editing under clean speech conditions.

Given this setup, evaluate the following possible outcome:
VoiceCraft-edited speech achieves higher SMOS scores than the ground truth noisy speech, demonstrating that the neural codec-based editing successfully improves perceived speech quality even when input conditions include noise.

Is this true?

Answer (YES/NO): NO